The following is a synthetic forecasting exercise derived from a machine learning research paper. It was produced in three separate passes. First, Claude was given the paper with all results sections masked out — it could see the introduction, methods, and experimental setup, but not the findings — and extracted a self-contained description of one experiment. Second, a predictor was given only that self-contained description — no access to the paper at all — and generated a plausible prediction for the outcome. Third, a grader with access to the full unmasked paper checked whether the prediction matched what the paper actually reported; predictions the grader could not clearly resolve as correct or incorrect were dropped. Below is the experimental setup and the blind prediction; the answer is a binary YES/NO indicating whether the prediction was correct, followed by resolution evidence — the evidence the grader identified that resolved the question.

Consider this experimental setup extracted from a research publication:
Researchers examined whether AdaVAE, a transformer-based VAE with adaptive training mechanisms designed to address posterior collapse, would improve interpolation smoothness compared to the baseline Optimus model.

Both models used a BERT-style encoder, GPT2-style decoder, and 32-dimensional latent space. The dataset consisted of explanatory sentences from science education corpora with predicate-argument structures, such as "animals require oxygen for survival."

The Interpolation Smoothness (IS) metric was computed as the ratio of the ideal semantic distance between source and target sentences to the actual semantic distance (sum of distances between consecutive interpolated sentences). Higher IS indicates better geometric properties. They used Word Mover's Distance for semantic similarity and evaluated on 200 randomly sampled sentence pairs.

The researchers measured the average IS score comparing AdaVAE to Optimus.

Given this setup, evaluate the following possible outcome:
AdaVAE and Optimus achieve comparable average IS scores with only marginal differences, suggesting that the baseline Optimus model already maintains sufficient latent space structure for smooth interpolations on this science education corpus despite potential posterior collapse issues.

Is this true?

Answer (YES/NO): NO